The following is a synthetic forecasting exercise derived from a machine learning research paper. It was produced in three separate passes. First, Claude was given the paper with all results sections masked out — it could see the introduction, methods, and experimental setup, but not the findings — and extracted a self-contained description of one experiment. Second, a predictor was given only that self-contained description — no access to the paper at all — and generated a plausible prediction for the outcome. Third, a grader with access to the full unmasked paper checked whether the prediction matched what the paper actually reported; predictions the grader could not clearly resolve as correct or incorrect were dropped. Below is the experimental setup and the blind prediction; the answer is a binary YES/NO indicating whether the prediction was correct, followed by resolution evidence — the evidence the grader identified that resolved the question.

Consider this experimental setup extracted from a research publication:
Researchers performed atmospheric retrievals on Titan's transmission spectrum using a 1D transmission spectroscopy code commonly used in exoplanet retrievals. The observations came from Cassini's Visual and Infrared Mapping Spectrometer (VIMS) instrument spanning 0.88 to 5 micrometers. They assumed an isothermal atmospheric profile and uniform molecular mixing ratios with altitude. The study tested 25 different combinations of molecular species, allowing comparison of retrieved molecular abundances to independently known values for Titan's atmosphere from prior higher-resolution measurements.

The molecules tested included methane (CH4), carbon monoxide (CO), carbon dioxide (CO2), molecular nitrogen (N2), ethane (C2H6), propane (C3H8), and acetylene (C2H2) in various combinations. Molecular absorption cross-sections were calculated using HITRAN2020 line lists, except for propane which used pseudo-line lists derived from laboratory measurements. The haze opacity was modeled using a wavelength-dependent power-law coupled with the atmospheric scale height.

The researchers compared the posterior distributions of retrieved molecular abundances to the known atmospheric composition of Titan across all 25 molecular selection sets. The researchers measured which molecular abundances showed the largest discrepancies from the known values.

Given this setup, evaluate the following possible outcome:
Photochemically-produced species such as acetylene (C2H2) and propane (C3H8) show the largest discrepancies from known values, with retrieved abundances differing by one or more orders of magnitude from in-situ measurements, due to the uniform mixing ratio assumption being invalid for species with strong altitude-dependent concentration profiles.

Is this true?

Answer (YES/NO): NO